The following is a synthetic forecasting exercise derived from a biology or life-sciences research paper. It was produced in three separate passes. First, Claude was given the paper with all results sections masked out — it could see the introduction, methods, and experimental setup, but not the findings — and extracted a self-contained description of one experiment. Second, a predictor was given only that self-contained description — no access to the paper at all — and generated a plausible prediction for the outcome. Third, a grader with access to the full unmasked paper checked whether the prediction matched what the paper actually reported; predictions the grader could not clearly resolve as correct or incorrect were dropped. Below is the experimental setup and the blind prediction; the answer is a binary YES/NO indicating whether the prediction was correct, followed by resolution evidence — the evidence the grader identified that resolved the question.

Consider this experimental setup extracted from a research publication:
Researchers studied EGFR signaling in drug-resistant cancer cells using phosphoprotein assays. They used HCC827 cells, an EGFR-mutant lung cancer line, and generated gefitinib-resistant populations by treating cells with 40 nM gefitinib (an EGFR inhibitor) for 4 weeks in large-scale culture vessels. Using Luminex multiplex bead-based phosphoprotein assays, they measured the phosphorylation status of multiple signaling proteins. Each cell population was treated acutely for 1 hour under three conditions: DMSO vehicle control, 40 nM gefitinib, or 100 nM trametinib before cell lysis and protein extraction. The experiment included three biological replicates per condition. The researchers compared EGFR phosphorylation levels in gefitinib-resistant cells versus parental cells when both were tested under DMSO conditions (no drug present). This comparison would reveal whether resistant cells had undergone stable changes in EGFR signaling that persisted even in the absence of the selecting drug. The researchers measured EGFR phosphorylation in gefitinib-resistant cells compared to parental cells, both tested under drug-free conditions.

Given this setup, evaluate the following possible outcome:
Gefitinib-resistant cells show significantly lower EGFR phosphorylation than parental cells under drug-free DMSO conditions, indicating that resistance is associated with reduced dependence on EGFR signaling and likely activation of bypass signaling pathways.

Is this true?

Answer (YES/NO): YES